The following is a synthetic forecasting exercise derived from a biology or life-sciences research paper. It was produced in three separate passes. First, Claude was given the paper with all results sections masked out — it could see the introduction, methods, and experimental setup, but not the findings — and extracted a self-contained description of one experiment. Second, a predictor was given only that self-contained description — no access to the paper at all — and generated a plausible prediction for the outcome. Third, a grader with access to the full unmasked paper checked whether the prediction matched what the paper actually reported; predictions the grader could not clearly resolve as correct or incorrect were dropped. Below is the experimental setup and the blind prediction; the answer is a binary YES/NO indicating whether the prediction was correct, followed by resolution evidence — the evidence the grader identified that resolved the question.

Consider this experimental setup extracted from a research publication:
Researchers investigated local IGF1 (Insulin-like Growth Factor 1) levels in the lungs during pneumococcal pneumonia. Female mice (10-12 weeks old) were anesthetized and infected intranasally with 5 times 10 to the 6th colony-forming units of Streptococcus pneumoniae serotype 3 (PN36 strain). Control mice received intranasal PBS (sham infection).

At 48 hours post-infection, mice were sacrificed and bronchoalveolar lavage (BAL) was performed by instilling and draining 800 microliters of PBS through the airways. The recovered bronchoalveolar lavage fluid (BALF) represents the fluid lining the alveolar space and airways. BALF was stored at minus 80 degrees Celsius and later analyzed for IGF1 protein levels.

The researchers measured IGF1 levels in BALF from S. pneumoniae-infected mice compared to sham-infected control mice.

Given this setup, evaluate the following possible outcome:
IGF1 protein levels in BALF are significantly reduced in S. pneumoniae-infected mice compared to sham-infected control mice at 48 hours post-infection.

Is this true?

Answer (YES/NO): NO